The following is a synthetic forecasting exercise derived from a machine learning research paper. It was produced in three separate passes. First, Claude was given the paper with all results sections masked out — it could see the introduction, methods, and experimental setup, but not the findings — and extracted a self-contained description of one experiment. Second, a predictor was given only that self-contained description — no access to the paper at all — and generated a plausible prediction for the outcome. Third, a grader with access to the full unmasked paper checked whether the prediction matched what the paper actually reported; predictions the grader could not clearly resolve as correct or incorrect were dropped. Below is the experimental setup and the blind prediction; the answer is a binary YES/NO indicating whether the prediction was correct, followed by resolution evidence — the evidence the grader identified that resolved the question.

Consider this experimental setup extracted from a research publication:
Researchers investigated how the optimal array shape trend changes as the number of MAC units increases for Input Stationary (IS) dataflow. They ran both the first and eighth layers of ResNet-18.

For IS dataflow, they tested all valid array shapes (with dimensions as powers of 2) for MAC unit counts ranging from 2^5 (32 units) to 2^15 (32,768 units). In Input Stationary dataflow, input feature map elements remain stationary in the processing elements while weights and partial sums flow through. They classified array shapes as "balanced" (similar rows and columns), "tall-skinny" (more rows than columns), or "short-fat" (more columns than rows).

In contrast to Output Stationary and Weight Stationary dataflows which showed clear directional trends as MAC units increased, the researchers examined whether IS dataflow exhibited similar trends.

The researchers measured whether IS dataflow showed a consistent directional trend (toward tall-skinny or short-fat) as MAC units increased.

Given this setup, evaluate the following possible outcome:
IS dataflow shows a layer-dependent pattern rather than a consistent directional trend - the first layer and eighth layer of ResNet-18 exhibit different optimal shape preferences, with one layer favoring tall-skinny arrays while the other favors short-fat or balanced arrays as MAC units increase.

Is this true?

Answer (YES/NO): NO